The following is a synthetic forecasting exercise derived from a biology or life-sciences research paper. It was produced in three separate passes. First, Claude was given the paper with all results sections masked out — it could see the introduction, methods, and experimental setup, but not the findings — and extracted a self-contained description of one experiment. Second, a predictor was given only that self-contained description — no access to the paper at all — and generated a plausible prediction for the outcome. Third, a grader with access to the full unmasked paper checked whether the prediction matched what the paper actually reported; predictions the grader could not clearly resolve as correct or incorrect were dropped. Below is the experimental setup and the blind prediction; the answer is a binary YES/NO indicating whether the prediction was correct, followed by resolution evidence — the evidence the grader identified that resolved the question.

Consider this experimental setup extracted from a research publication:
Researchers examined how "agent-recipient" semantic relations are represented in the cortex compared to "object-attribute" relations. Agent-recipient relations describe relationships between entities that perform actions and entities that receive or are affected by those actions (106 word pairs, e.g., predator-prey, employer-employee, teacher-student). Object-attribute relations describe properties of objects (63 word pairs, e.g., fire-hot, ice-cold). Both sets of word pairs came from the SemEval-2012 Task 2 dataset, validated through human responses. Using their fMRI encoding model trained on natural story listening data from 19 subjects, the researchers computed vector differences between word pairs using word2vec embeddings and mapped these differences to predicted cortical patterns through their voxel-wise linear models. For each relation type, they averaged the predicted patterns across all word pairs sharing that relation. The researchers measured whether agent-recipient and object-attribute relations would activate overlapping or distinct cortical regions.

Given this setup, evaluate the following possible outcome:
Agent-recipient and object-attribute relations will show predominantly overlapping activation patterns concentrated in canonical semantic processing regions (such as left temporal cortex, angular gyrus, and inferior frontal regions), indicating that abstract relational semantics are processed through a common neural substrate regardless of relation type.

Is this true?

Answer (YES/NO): NO